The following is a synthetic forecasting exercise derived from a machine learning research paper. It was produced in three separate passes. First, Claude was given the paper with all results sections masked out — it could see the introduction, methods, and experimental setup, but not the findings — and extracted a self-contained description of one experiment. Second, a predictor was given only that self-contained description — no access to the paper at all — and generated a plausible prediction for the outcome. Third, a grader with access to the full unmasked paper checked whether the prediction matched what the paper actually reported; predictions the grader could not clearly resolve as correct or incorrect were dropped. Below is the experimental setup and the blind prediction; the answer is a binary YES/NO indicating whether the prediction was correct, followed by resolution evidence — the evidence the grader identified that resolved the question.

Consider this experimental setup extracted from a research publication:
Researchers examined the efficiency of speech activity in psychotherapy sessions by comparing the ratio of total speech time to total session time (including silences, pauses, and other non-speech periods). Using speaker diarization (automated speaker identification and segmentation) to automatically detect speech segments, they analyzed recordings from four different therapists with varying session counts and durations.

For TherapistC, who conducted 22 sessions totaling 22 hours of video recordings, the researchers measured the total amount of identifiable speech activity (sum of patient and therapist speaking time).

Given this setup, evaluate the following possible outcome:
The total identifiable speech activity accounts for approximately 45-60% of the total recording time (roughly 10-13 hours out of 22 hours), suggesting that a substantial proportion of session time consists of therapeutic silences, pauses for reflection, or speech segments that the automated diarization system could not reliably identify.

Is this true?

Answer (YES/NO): NO